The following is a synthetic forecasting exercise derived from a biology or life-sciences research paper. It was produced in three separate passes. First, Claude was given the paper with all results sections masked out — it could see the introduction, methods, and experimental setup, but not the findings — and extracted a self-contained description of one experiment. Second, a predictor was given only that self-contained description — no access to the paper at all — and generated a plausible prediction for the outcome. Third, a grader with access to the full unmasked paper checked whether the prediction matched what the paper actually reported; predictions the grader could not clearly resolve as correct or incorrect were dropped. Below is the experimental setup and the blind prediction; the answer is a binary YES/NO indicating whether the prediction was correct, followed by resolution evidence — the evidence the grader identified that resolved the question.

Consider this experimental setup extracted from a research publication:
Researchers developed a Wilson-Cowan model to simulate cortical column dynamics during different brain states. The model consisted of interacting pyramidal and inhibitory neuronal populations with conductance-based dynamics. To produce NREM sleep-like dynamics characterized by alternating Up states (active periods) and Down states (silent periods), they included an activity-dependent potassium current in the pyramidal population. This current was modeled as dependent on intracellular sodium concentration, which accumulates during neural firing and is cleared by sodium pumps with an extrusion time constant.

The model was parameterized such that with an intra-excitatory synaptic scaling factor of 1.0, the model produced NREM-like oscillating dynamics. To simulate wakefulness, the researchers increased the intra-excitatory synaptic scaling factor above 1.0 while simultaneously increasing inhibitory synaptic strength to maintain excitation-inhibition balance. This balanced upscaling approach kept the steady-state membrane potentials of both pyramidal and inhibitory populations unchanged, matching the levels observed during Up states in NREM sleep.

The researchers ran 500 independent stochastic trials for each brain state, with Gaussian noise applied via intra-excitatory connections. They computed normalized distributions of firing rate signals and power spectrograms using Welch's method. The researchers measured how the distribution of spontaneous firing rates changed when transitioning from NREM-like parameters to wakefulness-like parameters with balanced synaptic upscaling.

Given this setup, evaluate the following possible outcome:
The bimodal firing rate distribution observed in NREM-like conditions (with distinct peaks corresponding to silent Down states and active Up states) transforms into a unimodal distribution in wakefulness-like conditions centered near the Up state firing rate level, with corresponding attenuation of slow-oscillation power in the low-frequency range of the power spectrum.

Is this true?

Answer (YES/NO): YES